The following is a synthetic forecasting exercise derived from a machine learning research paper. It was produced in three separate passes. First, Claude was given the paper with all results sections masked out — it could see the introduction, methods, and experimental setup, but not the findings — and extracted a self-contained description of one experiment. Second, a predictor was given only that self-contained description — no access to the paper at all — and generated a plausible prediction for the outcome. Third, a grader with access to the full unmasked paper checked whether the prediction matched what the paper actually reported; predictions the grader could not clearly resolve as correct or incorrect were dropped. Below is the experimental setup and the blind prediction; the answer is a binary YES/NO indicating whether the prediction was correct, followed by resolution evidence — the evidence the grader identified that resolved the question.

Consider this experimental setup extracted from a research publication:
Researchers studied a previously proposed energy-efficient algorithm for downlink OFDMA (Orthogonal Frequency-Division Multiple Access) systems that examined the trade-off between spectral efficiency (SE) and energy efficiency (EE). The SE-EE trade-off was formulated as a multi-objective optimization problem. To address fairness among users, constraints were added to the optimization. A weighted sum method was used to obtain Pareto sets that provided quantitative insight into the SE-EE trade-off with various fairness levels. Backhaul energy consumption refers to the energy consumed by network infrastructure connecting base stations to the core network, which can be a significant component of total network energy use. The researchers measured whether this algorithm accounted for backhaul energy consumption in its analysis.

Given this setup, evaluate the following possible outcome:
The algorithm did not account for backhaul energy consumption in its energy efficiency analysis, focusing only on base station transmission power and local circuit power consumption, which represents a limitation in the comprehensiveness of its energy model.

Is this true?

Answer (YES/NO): YES